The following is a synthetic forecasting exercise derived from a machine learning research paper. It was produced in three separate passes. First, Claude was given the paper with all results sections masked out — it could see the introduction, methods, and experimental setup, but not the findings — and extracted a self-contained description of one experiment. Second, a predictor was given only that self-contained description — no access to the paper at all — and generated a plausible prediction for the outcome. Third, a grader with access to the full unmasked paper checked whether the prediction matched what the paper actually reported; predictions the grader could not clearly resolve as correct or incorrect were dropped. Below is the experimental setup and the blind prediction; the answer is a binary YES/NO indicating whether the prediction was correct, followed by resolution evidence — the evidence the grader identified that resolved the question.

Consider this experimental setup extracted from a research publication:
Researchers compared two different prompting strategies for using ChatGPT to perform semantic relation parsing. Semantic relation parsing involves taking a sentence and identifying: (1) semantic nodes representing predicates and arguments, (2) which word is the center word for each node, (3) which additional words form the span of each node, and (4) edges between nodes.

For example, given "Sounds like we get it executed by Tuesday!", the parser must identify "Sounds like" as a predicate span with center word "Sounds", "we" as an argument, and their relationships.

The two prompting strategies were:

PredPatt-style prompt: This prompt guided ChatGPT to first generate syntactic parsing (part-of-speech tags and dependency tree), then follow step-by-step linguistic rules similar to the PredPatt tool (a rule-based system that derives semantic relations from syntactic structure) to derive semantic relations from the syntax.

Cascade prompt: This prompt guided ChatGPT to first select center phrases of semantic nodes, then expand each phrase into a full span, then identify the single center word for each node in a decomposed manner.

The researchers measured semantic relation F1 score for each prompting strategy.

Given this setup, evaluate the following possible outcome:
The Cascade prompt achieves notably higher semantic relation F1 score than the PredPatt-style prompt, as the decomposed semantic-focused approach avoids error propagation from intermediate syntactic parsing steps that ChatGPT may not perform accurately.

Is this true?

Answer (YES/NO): YES